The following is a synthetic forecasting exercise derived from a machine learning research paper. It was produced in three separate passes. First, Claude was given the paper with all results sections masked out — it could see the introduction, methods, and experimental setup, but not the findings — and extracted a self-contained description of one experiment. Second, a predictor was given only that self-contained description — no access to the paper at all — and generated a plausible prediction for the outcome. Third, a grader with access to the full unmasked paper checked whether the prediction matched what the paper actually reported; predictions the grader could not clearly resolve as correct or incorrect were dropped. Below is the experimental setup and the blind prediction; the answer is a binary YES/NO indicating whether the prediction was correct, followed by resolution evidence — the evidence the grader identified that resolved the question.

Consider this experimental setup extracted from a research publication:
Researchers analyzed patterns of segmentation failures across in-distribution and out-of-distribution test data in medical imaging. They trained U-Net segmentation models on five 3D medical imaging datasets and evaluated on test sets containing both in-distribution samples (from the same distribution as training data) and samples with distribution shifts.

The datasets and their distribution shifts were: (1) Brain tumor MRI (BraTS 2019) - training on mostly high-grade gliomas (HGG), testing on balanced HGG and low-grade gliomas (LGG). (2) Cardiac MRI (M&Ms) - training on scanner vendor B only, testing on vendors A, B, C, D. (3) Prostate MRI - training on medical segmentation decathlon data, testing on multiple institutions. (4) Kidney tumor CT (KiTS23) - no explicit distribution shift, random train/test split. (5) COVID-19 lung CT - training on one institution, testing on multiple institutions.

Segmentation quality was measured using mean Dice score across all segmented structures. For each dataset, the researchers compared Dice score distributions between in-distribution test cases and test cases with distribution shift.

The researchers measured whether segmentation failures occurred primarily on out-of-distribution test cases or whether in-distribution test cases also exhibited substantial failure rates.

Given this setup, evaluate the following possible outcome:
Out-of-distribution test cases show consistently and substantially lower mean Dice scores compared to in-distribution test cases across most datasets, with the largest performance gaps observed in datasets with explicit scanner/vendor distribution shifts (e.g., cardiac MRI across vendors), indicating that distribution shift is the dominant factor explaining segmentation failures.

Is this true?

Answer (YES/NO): NO